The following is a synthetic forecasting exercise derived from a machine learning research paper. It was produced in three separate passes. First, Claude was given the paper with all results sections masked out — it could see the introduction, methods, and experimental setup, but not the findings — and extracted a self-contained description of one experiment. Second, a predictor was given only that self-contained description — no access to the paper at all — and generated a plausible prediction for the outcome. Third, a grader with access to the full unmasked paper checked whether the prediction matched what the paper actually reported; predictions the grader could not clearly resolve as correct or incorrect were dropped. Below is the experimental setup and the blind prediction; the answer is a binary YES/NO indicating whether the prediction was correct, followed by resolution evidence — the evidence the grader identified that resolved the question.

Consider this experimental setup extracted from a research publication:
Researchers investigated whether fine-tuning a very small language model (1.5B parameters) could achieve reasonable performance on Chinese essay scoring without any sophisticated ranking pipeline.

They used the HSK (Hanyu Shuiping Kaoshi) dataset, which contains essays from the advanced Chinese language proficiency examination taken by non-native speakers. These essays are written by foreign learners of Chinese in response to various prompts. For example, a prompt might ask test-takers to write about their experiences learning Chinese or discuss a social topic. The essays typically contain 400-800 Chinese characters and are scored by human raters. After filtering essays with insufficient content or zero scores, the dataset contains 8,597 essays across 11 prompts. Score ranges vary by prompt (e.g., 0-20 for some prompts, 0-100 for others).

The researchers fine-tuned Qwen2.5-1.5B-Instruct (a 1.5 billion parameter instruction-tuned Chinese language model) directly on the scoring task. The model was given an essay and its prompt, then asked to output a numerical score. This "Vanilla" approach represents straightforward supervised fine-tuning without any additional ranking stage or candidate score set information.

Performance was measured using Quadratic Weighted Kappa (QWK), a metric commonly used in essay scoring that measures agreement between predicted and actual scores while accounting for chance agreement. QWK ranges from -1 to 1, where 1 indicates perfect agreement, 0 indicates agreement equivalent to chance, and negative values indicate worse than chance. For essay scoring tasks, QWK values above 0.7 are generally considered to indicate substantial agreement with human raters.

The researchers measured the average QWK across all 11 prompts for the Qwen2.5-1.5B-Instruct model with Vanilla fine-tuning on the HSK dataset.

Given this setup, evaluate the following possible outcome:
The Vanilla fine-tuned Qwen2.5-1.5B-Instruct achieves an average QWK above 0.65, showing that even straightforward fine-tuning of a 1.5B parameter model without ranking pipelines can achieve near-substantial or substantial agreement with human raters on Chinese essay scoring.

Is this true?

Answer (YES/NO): YES